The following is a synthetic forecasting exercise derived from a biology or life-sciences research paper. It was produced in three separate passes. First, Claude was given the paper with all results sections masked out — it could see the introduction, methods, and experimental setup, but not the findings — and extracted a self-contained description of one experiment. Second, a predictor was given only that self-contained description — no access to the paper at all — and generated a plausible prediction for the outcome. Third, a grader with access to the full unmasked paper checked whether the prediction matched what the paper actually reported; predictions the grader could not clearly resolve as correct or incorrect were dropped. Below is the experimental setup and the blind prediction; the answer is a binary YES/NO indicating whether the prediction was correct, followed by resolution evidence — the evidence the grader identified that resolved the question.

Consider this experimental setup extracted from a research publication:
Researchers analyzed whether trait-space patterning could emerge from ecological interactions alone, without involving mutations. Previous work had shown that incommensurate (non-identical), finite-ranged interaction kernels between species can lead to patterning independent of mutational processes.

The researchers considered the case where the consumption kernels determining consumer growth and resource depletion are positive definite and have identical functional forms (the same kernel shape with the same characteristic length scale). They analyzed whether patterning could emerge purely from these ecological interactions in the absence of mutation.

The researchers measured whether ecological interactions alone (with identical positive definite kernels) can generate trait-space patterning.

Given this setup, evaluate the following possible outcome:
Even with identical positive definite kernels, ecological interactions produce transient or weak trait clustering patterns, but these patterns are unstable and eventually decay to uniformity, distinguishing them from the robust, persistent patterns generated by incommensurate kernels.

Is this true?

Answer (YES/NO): NO